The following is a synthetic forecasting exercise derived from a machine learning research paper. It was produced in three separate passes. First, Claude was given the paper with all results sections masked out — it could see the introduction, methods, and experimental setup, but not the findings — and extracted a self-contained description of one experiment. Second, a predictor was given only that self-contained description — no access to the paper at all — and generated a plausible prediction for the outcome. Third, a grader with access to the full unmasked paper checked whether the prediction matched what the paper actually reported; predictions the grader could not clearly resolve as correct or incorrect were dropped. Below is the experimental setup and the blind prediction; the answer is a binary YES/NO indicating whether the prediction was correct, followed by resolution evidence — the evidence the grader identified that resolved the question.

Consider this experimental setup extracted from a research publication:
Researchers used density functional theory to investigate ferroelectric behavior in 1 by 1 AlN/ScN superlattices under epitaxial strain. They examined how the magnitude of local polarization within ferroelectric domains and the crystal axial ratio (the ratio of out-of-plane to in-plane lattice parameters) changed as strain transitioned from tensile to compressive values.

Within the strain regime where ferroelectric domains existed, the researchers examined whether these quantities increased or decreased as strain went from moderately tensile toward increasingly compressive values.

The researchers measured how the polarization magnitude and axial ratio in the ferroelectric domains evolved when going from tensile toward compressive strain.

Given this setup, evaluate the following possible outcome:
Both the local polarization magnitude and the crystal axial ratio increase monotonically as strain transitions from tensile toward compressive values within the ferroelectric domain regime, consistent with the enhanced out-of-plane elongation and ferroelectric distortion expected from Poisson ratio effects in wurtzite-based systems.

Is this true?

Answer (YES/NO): YES